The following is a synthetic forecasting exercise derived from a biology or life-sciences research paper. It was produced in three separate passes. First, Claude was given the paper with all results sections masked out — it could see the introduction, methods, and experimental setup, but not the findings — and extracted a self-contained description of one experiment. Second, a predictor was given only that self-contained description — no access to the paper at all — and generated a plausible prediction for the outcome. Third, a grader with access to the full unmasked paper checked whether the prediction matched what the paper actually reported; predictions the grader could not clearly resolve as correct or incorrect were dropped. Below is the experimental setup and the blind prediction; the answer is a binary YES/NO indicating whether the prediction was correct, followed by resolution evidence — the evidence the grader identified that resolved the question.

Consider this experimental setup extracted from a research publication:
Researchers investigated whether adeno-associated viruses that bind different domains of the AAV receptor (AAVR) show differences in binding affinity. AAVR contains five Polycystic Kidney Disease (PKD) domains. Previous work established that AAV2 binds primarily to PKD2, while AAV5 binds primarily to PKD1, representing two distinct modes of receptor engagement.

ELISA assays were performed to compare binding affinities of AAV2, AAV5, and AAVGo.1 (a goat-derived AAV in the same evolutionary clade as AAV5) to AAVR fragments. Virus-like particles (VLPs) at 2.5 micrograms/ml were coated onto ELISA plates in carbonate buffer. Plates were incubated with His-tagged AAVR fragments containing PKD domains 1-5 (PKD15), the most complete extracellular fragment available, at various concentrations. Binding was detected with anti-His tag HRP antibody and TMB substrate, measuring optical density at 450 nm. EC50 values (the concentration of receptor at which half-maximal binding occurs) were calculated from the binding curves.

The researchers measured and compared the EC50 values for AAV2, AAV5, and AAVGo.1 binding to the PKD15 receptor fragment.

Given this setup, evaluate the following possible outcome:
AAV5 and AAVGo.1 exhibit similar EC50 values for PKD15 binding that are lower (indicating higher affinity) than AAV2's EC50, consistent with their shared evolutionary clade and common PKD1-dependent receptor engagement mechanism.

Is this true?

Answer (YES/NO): NO